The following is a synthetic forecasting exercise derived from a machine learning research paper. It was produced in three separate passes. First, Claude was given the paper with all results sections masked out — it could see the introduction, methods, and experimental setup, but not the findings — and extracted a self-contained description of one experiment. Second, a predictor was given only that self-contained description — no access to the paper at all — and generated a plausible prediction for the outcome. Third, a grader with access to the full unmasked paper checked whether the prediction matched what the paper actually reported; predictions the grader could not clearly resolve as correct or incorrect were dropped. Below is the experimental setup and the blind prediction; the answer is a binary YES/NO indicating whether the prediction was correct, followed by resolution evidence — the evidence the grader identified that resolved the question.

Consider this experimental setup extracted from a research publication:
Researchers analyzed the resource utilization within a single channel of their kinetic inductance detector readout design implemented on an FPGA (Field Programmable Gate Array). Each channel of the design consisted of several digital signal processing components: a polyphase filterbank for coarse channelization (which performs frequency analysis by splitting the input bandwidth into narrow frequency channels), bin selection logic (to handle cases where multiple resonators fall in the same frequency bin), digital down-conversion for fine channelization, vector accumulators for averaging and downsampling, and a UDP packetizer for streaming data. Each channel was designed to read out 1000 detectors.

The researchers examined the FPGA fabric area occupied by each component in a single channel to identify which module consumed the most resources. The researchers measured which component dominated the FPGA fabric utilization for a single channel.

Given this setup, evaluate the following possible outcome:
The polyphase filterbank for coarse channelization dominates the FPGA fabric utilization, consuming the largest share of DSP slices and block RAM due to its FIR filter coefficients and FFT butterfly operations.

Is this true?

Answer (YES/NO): YES